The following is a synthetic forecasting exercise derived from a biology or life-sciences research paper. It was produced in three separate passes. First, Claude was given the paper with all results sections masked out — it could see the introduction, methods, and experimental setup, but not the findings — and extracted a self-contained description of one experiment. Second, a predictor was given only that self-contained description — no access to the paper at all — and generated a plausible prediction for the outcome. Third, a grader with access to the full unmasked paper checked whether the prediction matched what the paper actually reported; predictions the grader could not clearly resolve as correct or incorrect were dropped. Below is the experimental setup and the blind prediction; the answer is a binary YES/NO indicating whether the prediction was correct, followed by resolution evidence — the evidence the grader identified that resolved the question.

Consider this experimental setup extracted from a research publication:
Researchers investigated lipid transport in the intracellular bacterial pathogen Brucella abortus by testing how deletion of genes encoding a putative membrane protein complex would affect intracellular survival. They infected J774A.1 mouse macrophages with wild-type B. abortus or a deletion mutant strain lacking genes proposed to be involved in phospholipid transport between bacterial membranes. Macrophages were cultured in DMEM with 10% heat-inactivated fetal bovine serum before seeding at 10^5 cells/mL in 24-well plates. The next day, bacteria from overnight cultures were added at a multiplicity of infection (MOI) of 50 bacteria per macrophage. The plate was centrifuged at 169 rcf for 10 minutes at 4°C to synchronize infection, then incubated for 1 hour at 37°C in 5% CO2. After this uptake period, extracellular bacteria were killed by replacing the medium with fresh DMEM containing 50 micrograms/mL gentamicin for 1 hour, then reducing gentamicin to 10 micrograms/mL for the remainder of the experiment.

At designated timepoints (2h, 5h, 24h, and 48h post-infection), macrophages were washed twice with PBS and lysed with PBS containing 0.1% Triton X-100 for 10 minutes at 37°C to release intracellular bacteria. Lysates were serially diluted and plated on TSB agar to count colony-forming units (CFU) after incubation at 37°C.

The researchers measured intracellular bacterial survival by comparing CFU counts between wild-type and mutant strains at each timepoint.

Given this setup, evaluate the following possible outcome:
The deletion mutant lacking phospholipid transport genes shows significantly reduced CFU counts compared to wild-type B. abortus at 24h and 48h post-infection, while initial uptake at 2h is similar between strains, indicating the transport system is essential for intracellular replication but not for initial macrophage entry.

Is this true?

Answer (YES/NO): NO